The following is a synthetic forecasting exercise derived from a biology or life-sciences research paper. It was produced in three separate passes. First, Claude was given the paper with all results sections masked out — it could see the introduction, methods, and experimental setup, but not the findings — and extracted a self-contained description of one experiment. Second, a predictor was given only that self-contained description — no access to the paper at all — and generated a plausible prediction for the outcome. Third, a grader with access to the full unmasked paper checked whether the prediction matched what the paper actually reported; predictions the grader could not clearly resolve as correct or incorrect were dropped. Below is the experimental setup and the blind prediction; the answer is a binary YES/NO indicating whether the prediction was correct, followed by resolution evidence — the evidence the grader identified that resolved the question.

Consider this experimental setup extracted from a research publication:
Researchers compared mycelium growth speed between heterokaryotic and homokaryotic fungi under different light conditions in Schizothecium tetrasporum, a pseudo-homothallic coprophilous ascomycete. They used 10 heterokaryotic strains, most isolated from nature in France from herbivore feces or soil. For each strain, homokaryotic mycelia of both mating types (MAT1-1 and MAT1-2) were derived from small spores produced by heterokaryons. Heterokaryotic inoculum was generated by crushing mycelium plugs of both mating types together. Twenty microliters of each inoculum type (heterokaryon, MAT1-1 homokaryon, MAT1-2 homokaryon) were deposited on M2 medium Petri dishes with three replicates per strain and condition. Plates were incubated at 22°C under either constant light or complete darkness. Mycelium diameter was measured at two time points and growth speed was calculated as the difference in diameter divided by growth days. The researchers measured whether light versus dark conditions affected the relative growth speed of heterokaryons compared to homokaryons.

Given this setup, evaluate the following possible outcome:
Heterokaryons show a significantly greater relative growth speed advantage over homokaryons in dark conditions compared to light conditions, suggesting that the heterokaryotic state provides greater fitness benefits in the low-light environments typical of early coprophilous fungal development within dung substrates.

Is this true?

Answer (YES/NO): NO